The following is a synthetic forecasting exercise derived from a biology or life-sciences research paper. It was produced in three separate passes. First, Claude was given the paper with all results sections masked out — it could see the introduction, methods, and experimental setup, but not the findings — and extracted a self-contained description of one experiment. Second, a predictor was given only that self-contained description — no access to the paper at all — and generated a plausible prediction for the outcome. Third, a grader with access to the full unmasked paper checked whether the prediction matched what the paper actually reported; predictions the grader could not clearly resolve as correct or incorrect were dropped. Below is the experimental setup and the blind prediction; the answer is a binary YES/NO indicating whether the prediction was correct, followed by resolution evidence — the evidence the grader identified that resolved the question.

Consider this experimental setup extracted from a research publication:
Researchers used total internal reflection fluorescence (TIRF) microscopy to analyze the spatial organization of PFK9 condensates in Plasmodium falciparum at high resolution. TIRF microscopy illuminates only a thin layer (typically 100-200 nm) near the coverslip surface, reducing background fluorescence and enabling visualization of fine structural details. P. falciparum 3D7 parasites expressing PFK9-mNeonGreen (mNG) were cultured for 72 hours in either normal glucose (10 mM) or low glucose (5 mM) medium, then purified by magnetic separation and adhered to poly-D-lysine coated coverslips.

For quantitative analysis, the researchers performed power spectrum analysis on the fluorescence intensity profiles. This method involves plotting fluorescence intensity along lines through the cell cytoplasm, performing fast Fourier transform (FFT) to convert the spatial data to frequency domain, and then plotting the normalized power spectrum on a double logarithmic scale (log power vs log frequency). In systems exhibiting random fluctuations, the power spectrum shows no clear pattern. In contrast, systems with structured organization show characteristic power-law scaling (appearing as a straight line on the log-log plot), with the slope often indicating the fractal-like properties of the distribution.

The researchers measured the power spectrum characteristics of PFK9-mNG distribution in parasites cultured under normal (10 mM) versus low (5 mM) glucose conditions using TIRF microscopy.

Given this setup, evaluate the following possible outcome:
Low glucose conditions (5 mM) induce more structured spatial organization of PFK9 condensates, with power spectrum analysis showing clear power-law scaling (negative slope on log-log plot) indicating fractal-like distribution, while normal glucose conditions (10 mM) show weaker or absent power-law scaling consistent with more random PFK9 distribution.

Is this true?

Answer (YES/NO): YES